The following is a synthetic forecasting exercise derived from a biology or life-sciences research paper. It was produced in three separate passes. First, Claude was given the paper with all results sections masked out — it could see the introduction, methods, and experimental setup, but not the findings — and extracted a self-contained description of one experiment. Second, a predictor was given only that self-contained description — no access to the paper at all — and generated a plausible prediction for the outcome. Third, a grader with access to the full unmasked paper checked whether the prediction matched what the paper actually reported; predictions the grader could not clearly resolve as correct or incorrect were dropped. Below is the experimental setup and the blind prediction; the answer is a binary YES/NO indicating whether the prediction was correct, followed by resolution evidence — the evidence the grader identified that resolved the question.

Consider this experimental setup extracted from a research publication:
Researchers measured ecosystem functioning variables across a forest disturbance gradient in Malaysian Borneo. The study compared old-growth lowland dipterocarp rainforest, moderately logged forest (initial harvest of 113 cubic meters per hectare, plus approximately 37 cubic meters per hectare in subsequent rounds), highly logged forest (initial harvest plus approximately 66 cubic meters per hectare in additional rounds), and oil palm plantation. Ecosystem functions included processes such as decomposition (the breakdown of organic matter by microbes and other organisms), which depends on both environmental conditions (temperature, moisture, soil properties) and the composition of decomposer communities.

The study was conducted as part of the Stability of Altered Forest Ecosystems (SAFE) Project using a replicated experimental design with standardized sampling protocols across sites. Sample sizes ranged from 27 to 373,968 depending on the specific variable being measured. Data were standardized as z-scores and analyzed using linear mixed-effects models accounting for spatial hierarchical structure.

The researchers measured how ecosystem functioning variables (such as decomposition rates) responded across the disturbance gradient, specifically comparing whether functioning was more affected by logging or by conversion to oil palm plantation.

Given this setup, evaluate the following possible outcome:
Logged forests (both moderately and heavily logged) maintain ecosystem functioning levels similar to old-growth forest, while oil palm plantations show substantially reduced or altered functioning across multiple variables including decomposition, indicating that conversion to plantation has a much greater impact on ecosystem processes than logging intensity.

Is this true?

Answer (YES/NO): NO